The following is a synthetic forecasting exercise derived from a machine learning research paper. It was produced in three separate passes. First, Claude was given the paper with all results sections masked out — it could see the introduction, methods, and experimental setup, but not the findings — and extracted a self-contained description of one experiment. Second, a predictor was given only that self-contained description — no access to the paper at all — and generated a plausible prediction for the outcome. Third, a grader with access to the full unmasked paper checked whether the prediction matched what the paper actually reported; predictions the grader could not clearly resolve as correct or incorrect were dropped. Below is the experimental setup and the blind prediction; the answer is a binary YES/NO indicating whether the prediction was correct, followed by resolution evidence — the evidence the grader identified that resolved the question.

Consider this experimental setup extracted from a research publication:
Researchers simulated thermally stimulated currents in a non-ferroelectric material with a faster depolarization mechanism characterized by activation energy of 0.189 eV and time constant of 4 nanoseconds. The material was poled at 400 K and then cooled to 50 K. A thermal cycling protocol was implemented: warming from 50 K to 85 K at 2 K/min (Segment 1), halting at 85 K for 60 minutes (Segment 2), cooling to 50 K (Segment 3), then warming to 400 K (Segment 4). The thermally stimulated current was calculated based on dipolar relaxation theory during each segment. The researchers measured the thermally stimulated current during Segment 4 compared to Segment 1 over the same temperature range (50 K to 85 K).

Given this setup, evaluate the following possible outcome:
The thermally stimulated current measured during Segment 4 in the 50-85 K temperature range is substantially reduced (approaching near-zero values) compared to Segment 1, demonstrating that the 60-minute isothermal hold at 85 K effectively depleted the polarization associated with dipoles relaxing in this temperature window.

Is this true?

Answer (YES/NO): YES